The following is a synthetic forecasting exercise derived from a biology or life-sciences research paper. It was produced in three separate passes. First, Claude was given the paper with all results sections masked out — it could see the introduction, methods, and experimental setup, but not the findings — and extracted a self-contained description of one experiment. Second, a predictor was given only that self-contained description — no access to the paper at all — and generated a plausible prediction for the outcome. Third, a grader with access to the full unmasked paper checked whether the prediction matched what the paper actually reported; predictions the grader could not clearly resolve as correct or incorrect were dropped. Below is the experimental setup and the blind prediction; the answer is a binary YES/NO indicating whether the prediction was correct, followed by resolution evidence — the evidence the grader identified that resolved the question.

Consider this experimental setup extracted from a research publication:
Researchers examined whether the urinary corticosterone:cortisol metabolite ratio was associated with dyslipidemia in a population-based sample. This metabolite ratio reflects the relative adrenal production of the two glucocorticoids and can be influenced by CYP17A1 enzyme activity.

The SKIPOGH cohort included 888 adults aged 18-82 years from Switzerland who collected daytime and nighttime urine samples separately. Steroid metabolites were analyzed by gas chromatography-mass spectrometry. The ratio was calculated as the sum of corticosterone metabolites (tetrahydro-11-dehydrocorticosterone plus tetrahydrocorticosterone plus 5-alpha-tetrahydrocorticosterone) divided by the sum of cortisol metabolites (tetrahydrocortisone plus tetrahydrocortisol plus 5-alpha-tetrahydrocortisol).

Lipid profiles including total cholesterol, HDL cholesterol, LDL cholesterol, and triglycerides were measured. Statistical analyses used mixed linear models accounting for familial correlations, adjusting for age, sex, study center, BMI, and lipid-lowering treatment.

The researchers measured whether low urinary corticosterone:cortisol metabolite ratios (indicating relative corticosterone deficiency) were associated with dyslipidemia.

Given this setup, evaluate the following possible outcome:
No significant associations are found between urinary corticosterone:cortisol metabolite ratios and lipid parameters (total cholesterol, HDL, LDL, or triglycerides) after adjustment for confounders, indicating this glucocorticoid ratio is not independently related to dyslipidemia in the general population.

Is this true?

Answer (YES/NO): NO